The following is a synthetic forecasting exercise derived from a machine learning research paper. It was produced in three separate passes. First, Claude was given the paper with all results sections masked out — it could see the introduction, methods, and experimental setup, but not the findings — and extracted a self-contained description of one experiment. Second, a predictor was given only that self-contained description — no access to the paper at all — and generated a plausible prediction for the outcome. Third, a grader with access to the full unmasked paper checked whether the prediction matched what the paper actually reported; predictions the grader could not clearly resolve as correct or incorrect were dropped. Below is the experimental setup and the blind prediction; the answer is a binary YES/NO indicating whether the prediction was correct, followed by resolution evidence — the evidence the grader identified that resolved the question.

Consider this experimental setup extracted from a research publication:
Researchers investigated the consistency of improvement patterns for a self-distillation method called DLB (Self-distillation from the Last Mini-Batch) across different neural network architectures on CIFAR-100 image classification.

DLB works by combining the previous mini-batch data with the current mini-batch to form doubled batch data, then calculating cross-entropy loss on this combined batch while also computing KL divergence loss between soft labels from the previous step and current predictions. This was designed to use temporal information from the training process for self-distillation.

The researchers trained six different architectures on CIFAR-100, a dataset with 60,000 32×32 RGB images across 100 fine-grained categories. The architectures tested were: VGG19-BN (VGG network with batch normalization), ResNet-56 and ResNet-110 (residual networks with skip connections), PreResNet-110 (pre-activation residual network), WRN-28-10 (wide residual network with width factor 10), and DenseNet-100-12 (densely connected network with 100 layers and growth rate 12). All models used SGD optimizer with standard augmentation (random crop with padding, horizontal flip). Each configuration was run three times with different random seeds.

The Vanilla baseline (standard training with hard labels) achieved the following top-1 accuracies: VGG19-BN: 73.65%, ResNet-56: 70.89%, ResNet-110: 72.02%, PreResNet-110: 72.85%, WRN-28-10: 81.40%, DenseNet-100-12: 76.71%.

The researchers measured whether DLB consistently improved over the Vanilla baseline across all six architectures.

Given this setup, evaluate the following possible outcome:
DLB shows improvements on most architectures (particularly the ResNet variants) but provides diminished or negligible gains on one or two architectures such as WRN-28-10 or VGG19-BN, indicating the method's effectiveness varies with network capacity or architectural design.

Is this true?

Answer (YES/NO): NO